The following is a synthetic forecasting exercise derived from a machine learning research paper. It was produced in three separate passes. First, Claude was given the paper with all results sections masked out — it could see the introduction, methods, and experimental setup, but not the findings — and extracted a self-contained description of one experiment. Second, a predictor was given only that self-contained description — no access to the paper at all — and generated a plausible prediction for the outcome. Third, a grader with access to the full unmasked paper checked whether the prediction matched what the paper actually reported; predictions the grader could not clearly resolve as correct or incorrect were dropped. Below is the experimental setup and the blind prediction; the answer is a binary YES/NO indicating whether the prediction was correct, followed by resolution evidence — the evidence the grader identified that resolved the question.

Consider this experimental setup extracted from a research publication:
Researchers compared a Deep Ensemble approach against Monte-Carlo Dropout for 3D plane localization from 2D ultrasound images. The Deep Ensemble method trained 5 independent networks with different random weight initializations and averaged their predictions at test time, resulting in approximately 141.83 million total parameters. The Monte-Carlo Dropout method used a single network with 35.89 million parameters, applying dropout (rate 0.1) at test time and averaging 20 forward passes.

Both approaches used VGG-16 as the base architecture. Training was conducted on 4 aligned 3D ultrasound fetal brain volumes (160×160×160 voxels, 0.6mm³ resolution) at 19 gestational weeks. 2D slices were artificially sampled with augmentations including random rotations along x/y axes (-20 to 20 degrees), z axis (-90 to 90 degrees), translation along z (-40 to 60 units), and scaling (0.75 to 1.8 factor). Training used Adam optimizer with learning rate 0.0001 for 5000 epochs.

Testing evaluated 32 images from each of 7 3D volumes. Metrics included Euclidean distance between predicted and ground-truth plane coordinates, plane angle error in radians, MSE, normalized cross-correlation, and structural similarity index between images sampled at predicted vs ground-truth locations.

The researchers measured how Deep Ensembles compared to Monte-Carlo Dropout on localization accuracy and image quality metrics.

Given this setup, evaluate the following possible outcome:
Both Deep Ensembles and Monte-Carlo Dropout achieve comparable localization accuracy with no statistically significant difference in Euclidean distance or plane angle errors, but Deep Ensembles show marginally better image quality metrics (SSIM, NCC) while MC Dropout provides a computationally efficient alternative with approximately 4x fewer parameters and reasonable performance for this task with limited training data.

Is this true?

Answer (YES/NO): NO